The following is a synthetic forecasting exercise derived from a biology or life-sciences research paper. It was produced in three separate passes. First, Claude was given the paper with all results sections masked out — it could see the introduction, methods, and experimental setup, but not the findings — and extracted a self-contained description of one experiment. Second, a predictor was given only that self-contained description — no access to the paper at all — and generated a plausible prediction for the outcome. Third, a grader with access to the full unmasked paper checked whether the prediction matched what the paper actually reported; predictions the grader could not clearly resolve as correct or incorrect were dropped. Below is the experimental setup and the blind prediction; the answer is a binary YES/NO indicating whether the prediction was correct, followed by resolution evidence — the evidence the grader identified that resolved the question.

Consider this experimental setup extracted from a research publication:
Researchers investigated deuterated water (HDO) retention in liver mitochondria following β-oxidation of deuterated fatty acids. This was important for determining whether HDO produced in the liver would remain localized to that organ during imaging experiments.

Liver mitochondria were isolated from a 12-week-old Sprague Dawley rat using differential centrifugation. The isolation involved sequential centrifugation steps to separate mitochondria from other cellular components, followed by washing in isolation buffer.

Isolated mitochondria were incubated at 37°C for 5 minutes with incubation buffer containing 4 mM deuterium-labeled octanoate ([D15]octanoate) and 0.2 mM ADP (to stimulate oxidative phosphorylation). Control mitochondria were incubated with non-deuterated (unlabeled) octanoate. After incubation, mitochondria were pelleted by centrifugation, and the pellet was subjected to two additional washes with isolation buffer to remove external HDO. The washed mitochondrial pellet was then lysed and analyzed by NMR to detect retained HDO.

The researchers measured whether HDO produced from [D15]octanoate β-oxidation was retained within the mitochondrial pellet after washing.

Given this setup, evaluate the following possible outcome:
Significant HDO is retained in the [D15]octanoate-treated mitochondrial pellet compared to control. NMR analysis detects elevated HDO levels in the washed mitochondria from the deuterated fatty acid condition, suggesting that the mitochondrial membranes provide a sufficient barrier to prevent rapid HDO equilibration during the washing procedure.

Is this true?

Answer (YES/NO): YES